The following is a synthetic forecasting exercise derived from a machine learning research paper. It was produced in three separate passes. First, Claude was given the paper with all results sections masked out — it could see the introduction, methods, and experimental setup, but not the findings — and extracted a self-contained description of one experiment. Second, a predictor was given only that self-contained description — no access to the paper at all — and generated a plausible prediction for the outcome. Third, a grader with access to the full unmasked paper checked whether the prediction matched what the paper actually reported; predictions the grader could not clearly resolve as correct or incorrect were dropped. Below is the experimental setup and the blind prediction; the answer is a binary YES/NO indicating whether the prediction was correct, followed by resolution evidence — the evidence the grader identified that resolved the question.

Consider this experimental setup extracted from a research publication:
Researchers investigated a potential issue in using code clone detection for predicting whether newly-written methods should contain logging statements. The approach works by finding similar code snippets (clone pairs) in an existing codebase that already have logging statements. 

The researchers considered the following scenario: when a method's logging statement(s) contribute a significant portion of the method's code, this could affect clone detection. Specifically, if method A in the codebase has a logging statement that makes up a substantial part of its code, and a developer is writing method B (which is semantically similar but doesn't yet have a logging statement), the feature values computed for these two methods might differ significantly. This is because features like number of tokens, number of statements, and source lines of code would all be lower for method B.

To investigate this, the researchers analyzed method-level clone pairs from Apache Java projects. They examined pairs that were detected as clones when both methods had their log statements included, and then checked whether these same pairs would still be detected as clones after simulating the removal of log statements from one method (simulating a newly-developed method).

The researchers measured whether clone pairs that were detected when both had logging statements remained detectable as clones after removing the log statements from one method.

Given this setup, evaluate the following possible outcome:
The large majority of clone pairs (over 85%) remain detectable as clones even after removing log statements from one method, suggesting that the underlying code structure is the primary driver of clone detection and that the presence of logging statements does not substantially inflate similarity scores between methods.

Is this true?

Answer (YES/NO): NO